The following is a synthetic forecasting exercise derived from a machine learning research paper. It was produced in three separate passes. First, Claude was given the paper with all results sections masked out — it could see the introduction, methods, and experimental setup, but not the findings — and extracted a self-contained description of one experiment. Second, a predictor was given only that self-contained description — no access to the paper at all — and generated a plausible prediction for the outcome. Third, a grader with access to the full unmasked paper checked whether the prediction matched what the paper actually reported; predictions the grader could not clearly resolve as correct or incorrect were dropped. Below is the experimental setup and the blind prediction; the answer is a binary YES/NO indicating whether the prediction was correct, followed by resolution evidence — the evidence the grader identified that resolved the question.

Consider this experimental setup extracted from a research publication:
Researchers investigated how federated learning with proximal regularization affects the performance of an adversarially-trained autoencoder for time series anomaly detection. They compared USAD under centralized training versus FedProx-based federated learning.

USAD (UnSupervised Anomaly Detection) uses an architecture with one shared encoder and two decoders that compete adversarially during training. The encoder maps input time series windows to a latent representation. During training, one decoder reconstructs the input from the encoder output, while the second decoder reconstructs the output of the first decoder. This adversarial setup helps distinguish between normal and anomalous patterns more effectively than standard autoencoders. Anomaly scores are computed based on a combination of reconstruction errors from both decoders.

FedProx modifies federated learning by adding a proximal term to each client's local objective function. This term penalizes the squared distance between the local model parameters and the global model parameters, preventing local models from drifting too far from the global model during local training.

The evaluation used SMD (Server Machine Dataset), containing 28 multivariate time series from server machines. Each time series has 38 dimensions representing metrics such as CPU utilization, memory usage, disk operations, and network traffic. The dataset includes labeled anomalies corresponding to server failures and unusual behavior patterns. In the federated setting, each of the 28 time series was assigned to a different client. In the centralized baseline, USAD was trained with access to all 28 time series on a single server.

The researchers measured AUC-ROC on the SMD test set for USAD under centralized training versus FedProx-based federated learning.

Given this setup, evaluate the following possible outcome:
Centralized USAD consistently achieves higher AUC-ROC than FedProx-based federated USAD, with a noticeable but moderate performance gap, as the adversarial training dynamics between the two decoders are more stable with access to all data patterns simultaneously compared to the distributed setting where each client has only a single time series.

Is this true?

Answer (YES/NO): NO